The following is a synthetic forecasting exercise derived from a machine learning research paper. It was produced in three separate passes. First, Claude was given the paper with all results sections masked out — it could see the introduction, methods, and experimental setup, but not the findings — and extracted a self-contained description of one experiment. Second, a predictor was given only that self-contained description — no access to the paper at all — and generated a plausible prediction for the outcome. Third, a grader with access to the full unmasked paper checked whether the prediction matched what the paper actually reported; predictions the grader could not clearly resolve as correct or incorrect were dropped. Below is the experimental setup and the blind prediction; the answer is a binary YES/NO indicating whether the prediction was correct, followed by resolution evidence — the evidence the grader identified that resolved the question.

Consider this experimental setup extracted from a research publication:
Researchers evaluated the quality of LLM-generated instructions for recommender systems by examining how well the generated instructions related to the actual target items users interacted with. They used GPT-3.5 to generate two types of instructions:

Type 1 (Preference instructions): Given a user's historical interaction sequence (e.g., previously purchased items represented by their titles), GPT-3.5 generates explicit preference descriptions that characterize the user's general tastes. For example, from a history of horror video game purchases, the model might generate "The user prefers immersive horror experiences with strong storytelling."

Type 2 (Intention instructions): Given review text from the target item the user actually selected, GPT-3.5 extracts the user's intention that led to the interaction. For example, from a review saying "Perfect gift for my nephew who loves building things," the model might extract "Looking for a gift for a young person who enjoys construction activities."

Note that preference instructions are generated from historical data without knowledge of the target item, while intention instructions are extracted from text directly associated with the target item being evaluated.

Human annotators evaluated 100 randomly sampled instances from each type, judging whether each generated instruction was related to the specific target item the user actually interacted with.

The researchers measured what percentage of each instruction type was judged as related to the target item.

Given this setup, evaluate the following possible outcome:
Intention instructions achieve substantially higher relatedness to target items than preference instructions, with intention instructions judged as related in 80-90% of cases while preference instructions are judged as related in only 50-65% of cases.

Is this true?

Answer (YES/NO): NO